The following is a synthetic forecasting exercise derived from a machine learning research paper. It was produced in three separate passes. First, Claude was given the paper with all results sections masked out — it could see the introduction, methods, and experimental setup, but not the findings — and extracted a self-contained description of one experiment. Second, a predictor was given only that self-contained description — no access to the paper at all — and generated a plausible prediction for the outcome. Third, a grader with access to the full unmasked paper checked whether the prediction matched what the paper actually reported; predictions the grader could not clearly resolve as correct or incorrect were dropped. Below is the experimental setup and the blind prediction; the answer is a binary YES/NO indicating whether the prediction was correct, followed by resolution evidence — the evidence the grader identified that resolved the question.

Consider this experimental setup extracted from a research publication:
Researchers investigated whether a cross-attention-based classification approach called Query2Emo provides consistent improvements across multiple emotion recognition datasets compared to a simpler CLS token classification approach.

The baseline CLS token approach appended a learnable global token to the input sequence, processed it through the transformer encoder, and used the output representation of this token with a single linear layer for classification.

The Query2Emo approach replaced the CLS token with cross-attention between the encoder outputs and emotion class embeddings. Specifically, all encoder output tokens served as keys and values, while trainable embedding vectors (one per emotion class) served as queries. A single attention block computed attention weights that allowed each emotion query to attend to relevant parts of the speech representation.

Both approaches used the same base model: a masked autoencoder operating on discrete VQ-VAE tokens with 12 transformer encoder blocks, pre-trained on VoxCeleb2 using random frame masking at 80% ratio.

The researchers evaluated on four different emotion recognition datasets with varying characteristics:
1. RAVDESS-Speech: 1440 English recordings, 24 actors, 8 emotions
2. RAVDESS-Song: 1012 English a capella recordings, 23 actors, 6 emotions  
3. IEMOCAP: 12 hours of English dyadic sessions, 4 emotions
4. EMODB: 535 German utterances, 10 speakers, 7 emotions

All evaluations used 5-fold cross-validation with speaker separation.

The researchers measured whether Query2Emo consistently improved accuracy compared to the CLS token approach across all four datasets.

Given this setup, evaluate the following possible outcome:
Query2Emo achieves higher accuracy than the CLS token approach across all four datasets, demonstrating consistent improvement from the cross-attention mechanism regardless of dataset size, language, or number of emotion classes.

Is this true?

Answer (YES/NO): YES